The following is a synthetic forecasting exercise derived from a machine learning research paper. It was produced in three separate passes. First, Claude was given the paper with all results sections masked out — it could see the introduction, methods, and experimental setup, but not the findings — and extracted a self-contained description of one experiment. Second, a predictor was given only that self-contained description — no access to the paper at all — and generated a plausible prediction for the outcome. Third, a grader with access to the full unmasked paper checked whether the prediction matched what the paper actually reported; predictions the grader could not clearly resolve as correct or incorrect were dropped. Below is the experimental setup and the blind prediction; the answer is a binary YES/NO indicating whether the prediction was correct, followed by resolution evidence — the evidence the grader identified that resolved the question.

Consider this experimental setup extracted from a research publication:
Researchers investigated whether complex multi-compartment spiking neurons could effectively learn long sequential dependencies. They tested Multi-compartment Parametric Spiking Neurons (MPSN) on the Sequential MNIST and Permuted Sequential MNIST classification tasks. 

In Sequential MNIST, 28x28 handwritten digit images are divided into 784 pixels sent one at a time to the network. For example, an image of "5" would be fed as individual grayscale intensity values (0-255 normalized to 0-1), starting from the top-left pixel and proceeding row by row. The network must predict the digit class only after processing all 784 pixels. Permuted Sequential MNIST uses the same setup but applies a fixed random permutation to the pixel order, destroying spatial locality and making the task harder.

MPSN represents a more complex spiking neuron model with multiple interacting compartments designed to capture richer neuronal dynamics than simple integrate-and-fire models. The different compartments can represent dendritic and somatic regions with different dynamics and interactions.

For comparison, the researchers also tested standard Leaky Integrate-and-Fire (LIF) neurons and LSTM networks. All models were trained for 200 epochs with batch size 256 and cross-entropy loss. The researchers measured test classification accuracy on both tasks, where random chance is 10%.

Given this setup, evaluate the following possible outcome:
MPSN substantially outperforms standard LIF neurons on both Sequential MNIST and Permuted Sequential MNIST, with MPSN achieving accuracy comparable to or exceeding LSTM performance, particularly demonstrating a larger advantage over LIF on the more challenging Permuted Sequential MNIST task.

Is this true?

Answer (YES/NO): NO